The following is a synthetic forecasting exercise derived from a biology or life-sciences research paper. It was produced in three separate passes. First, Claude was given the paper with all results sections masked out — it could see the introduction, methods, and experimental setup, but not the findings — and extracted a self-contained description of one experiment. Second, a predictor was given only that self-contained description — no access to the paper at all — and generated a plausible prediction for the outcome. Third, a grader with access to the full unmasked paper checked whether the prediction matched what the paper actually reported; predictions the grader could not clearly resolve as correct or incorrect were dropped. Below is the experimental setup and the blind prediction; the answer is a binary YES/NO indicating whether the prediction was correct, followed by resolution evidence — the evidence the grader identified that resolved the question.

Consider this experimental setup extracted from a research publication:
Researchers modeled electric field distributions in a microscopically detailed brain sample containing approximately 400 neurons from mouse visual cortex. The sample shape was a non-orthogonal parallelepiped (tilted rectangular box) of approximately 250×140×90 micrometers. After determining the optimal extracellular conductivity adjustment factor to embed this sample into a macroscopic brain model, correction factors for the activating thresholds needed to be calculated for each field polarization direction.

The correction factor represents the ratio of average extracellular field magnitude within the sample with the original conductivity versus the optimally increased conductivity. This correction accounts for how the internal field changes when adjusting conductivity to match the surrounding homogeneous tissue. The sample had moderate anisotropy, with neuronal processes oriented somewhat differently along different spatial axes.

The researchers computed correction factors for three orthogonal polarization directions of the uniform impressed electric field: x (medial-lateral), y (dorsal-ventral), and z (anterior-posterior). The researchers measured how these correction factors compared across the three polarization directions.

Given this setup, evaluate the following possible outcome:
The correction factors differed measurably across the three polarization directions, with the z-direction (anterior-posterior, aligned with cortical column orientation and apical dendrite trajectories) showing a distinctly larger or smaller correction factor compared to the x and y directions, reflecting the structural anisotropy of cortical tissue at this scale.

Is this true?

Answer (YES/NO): YES